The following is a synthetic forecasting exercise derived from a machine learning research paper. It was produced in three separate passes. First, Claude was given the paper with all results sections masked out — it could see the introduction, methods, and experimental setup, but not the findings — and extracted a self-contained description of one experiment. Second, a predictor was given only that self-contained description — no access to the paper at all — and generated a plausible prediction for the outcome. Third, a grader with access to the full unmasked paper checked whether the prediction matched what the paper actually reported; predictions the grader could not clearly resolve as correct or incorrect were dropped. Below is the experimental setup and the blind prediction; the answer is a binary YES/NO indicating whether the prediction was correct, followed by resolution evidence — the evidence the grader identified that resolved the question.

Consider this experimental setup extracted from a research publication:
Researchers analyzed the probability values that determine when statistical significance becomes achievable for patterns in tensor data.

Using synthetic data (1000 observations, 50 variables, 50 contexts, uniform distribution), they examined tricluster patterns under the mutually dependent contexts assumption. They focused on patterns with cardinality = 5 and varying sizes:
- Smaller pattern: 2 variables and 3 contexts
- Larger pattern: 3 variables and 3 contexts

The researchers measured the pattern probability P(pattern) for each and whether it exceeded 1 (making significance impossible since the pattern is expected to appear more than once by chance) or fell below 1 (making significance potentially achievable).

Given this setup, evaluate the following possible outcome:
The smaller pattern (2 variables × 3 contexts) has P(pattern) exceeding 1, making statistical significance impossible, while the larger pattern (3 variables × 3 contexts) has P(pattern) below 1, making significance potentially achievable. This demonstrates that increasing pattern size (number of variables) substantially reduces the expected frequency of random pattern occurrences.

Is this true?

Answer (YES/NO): YES